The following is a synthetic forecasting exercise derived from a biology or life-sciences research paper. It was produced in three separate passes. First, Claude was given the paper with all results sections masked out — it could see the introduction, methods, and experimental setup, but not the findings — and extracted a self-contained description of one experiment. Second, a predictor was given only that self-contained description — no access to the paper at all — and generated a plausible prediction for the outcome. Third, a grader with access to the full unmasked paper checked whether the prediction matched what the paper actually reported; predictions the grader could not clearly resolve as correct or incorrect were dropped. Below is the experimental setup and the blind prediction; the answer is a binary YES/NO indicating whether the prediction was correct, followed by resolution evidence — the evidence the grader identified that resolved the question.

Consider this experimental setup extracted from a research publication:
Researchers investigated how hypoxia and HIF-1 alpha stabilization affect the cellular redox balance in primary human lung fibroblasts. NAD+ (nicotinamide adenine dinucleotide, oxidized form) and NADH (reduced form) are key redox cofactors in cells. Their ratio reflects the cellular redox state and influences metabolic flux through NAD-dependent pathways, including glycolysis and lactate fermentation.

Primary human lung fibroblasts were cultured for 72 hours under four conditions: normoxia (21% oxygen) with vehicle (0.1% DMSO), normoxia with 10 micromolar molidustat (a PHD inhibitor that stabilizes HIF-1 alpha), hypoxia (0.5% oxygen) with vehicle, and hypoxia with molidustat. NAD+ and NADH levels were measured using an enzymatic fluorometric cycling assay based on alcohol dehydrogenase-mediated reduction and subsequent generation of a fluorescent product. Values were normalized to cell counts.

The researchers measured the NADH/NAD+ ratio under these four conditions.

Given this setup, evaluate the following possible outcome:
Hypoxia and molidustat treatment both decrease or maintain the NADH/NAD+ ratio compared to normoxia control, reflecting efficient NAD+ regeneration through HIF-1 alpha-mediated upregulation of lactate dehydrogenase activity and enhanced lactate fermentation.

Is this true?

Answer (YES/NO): NO